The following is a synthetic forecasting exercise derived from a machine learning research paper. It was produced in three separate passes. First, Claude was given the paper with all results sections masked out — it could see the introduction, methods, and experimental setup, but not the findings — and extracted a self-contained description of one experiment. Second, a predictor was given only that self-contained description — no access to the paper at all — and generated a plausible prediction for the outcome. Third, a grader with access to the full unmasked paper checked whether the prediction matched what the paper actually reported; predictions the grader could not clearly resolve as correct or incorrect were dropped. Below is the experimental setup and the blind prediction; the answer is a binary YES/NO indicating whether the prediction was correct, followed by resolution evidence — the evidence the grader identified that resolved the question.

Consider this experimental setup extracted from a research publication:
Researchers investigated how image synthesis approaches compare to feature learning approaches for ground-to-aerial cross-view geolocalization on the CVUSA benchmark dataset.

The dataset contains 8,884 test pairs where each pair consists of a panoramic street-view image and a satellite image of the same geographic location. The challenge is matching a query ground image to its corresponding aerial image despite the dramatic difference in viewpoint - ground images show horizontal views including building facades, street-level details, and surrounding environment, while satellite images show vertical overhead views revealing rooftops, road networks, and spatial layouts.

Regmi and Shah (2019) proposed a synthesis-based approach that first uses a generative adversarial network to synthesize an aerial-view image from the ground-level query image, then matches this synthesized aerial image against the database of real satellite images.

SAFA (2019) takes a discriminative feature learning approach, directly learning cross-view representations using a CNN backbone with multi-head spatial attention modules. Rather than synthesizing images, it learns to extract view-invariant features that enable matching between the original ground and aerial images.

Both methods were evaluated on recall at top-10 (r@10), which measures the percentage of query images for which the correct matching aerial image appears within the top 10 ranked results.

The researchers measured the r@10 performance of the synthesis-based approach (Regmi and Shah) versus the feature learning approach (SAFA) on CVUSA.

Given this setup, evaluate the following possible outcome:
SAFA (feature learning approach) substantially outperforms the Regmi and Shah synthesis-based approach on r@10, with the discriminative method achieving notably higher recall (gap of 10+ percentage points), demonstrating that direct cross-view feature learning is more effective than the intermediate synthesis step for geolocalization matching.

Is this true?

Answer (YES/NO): YES